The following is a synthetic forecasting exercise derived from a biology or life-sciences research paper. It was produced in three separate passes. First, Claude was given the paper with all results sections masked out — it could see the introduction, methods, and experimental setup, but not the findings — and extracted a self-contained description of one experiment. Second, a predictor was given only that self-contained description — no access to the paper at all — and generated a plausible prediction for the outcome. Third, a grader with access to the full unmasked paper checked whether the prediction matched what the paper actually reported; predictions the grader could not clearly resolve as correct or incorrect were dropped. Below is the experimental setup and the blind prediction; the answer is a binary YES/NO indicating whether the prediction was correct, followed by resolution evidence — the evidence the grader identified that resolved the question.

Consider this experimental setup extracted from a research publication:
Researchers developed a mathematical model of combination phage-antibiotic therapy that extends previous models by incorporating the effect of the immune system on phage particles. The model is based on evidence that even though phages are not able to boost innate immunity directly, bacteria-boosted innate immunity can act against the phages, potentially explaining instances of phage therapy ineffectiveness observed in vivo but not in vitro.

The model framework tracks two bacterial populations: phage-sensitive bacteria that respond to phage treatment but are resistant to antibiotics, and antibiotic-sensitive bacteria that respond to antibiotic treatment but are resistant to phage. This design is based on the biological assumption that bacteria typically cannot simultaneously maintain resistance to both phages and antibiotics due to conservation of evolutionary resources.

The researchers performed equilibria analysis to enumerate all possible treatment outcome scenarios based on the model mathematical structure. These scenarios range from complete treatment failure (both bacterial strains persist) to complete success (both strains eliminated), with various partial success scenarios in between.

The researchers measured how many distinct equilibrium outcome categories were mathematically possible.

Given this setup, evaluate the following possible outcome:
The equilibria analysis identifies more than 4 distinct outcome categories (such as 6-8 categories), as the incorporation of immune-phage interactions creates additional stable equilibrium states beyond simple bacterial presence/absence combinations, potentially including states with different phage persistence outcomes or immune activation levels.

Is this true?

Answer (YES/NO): YES